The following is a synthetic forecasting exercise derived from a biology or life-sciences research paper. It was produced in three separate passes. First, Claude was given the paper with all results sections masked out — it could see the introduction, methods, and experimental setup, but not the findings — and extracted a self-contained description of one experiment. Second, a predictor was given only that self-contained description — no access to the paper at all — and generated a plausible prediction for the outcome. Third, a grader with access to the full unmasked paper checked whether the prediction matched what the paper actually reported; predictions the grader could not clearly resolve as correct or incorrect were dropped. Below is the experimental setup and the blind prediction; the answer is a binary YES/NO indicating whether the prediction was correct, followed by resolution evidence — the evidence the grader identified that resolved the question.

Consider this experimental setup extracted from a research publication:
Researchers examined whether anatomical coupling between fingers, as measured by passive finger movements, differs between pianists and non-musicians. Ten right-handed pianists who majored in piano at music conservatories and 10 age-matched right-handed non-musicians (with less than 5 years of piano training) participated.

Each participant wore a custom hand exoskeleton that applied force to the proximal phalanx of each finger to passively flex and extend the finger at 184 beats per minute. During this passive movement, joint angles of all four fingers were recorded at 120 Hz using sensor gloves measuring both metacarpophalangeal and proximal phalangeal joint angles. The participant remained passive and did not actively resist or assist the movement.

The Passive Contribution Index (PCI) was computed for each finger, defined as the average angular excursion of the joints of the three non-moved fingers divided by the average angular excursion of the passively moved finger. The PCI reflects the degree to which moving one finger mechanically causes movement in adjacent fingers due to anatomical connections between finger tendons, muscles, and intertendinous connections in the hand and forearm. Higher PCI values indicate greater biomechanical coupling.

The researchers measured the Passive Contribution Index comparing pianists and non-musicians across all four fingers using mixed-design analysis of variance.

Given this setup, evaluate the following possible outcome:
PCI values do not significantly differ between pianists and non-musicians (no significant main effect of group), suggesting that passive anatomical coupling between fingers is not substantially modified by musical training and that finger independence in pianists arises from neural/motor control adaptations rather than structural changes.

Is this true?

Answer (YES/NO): YES